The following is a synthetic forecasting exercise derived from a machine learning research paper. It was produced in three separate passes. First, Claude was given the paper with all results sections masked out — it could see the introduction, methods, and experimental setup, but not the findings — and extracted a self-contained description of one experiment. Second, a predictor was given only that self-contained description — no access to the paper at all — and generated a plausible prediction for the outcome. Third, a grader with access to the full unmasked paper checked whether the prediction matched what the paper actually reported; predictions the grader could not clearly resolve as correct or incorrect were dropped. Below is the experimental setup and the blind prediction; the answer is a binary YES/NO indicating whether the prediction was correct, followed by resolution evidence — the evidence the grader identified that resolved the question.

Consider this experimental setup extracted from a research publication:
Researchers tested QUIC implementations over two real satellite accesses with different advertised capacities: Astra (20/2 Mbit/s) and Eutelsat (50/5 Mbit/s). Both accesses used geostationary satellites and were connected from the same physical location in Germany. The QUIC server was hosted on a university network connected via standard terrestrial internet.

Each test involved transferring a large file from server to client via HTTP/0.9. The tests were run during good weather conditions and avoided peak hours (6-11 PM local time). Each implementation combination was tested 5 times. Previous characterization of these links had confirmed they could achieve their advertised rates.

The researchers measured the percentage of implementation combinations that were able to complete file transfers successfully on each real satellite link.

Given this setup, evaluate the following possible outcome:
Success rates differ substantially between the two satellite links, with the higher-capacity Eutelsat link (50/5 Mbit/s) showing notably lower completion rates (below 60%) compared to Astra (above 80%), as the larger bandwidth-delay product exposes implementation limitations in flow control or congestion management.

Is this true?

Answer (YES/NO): NO